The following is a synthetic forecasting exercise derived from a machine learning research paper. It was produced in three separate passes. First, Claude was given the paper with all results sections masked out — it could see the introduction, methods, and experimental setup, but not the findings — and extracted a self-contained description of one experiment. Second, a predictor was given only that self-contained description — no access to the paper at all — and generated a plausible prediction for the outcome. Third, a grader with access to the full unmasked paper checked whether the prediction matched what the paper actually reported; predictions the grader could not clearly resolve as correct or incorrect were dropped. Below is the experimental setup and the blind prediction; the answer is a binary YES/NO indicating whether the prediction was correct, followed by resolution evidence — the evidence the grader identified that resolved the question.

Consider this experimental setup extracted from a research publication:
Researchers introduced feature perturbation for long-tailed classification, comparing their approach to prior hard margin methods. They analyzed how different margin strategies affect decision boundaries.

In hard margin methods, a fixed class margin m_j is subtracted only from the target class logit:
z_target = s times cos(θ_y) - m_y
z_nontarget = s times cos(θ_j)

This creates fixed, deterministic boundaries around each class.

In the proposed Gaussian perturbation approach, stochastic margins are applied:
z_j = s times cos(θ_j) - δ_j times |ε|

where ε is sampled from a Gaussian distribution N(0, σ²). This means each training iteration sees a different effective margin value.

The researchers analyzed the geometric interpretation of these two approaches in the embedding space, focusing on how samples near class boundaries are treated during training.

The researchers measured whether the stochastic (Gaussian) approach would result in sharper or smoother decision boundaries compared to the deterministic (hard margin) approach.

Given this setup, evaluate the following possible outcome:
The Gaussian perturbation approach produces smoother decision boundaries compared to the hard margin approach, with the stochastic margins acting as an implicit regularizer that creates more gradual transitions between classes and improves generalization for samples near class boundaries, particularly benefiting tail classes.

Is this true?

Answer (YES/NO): YES